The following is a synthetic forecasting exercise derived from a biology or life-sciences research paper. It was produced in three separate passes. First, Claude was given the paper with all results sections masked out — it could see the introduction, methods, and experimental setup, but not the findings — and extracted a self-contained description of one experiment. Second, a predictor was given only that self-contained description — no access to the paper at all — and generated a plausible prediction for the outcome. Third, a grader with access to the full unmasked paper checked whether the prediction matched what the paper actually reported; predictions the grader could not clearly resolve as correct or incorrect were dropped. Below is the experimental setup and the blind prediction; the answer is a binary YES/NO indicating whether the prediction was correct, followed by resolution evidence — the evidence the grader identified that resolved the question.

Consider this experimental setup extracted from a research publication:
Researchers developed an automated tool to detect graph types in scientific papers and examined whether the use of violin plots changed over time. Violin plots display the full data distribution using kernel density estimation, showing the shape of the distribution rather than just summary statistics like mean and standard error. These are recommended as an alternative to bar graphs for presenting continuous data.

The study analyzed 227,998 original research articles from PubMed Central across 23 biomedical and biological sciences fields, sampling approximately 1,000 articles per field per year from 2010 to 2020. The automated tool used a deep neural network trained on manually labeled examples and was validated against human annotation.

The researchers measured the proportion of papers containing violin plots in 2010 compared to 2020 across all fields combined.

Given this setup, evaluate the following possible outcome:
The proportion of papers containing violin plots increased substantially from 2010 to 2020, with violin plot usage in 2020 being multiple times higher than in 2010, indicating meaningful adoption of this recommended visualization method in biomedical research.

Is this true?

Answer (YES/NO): NO